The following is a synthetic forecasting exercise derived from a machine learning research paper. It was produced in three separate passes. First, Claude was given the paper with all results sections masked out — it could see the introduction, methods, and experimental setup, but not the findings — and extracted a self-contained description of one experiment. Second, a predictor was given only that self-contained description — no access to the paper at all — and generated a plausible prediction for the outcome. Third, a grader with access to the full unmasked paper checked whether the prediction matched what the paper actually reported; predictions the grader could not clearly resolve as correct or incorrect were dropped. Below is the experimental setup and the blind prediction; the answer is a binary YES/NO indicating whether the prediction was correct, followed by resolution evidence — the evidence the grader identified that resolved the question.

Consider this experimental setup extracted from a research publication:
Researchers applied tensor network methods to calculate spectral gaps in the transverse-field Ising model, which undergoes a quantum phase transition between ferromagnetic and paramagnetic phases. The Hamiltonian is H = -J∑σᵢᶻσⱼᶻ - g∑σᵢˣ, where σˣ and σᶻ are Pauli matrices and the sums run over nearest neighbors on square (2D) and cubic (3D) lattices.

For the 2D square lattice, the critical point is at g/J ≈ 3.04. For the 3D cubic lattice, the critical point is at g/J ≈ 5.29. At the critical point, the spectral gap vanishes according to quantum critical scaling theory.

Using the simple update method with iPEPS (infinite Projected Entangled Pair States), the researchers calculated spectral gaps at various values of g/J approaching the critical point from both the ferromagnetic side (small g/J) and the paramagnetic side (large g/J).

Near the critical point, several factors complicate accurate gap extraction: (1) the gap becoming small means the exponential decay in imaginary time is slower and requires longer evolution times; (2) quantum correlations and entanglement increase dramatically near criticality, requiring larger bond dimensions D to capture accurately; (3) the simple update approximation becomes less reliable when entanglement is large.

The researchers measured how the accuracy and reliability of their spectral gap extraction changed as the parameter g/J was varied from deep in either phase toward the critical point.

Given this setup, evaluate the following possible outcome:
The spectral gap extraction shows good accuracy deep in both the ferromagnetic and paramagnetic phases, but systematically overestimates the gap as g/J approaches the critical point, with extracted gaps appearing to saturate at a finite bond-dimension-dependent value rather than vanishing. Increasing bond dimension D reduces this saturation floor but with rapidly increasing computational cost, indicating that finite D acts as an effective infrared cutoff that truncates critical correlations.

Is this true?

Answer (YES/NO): NO